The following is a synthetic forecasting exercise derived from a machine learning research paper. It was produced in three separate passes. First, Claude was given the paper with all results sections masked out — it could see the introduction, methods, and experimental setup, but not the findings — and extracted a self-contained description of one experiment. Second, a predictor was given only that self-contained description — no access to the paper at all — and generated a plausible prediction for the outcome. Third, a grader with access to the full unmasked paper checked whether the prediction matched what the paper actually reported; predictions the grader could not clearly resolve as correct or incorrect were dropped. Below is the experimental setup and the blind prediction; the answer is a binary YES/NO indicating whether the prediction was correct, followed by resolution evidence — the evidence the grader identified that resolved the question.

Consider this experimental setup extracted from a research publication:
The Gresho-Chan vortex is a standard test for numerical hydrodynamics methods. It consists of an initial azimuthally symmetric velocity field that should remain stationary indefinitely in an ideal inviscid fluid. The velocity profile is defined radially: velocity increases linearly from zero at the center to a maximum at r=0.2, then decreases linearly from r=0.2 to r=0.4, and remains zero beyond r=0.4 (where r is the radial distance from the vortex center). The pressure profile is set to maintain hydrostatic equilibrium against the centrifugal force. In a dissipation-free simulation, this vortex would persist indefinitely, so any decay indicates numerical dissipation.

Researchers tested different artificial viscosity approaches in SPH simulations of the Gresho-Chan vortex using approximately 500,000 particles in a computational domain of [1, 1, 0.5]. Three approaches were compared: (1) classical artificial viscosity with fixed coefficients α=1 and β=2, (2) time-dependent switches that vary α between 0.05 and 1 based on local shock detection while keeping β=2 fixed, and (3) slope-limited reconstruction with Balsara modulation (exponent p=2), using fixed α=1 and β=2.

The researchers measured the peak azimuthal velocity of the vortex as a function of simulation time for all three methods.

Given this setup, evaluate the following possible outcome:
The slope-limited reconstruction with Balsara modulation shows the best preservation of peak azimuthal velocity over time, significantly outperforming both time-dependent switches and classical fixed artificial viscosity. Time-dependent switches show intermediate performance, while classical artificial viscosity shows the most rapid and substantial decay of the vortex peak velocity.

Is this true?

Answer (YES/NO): YES